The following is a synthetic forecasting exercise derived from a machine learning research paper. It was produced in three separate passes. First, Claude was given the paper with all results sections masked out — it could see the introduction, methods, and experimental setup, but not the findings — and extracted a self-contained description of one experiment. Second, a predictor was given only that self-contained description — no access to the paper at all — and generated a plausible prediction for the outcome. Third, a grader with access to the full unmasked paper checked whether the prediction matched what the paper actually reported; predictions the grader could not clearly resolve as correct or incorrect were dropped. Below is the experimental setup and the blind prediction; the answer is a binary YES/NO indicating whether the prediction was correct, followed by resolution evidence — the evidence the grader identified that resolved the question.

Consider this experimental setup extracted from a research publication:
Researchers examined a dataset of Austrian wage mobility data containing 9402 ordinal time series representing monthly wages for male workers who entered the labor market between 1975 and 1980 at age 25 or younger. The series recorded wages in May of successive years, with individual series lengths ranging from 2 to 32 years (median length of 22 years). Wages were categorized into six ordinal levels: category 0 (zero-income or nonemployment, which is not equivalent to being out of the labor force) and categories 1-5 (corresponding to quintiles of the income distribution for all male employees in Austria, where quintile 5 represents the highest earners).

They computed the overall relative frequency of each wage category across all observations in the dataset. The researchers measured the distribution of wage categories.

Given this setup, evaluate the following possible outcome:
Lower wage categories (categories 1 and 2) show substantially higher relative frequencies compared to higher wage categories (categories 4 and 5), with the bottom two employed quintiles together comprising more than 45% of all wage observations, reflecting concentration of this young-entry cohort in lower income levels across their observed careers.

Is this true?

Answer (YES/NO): NO